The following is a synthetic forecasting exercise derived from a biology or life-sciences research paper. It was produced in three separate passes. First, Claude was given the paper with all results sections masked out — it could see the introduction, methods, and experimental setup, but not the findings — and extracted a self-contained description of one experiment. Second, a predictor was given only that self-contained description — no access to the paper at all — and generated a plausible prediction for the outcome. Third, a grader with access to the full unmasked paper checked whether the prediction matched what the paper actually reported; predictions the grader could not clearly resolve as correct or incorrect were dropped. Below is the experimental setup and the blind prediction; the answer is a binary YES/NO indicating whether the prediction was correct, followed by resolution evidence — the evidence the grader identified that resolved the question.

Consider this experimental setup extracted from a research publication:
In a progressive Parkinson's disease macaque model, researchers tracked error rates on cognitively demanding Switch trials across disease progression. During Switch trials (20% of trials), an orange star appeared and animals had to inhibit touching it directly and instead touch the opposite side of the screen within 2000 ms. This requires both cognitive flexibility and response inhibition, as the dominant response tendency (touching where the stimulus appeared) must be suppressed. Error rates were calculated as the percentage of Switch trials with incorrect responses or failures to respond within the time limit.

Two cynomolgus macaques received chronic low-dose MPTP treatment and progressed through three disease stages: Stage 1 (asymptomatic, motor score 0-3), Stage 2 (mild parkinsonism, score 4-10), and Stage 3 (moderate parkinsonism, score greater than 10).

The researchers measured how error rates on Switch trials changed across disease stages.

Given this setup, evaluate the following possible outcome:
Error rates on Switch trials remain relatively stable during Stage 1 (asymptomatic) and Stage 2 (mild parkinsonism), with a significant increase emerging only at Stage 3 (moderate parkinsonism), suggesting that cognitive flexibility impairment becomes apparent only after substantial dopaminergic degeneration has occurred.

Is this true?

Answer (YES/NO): NO